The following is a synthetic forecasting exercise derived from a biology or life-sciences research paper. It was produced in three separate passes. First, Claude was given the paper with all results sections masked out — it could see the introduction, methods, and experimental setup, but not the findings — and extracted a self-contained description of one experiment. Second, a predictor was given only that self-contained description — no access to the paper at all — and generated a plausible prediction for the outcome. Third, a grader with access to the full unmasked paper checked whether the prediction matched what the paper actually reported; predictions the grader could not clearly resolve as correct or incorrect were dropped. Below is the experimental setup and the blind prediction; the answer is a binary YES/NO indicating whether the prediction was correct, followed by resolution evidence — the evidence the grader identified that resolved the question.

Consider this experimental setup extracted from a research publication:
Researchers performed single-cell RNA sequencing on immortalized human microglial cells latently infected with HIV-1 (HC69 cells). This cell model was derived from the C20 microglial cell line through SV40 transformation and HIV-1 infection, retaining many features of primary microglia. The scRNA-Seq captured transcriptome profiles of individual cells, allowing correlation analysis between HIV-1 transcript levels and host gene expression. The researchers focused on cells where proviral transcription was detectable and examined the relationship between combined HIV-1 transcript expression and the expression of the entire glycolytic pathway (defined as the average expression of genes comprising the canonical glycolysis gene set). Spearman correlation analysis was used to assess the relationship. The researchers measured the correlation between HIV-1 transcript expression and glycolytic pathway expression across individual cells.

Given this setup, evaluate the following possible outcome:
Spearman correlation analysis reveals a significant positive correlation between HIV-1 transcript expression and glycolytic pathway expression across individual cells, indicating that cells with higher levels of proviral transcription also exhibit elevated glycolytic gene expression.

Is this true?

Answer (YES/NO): YES